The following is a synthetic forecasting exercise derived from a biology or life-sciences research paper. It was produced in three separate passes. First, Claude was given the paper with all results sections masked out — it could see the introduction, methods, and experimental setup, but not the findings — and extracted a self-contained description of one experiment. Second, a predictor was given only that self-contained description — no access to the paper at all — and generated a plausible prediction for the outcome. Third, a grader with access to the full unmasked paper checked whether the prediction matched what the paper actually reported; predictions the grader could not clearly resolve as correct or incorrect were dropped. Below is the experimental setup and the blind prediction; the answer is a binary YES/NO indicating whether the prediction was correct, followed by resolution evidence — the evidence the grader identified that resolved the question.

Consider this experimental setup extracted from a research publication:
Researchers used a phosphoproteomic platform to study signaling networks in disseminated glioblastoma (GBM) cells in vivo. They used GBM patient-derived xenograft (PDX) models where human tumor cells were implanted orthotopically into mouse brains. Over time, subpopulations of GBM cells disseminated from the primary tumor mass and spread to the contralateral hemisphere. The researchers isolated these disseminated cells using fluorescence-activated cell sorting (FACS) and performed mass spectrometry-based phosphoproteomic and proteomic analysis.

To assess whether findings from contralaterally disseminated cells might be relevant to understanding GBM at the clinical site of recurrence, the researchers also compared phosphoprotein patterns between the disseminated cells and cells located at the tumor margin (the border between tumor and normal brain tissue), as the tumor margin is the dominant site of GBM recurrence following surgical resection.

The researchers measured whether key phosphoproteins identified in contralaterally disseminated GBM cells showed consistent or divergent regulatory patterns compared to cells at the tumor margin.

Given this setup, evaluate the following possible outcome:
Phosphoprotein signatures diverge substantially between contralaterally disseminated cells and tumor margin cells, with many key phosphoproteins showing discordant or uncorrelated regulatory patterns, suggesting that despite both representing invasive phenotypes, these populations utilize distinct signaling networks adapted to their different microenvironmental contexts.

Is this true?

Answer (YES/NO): NO